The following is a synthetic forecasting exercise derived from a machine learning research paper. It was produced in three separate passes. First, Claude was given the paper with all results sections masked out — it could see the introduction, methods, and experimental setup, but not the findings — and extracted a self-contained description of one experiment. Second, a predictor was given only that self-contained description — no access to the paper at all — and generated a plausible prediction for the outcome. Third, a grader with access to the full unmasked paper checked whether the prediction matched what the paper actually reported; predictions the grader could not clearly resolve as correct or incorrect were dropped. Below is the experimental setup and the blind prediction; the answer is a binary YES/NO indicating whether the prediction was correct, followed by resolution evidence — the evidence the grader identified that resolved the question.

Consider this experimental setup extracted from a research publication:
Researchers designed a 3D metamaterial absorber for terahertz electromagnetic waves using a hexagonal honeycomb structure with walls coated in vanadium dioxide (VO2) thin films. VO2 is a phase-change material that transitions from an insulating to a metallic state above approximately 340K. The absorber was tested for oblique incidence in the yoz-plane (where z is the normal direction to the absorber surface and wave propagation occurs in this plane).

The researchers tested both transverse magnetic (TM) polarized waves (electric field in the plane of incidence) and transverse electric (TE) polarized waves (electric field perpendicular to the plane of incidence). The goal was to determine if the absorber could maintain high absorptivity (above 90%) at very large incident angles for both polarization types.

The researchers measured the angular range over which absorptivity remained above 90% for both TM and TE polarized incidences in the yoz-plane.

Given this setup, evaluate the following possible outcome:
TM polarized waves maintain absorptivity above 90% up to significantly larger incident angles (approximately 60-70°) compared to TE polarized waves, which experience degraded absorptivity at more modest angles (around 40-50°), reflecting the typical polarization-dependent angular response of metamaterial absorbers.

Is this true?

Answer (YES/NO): NO